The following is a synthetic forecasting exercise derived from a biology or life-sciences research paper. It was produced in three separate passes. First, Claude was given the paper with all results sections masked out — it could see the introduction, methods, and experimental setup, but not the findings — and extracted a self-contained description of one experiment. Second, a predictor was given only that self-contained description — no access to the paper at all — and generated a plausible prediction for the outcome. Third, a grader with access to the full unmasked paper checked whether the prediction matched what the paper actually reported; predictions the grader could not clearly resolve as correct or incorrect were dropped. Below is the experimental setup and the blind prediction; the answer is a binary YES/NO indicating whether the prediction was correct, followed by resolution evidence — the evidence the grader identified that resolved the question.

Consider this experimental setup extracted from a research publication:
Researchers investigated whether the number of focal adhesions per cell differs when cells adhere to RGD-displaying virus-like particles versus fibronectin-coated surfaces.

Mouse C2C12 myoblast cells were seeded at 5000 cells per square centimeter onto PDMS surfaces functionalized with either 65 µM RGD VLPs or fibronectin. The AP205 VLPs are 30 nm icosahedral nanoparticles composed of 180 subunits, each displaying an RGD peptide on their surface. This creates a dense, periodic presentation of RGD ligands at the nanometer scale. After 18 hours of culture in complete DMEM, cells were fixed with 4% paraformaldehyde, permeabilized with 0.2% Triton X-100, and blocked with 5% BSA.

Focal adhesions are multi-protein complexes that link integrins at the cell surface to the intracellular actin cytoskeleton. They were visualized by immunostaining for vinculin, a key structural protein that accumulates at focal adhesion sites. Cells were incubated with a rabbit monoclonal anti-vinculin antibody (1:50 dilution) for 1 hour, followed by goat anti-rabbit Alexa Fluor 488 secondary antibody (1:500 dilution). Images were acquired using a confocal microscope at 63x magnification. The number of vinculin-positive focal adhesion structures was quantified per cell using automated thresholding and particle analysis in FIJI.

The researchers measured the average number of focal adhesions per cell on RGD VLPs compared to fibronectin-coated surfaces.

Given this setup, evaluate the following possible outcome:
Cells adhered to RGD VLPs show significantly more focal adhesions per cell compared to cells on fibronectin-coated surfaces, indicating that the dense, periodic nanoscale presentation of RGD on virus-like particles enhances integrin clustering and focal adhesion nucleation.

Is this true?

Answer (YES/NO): NO